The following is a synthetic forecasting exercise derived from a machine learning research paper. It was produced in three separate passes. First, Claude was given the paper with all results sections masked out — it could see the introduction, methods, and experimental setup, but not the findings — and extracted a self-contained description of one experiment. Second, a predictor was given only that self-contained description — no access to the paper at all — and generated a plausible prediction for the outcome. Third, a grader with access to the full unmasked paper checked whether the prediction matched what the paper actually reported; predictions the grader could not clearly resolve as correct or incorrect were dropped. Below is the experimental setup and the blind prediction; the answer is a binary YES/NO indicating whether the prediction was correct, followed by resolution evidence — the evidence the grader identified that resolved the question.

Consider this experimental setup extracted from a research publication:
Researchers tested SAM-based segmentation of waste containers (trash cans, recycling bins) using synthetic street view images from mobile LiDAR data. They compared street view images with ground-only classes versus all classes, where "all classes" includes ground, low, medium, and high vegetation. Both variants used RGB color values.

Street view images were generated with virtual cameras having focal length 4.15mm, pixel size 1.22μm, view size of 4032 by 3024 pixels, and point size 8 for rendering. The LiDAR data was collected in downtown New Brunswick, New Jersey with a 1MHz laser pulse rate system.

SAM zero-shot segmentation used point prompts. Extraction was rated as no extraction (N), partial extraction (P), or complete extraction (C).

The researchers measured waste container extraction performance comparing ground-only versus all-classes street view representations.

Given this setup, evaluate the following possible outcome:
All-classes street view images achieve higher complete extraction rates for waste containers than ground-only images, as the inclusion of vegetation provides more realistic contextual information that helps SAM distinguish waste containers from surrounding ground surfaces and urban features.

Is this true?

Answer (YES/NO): YES